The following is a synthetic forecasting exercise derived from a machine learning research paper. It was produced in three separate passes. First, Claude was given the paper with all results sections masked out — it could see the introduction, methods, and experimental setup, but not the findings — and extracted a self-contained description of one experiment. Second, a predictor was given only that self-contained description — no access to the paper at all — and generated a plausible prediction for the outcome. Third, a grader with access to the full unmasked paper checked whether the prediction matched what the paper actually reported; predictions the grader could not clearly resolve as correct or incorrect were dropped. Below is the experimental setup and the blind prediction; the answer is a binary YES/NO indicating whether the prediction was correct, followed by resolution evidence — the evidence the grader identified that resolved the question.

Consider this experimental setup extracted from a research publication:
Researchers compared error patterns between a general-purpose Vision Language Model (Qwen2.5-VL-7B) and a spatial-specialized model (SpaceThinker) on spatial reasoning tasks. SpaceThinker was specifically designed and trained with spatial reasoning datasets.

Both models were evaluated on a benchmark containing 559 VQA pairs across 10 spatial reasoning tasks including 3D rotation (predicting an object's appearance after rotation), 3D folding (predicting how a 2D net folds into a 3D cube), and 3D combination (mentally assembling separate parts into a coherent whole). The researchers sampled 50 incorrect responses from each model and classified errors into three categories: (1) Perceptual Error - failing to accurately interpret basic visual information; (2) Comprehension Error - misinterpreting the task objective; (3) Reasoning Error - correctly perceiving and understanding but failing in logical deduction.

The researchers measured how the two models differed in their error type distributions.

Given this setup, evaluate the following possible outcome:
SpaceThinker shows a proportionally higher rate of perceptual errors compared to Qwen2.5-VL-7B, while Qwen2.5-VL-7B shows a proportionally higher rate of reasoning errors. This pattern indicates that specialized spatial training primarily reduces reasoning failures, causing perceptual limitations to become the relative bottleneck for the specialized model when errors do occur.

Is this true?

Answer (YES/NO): NO